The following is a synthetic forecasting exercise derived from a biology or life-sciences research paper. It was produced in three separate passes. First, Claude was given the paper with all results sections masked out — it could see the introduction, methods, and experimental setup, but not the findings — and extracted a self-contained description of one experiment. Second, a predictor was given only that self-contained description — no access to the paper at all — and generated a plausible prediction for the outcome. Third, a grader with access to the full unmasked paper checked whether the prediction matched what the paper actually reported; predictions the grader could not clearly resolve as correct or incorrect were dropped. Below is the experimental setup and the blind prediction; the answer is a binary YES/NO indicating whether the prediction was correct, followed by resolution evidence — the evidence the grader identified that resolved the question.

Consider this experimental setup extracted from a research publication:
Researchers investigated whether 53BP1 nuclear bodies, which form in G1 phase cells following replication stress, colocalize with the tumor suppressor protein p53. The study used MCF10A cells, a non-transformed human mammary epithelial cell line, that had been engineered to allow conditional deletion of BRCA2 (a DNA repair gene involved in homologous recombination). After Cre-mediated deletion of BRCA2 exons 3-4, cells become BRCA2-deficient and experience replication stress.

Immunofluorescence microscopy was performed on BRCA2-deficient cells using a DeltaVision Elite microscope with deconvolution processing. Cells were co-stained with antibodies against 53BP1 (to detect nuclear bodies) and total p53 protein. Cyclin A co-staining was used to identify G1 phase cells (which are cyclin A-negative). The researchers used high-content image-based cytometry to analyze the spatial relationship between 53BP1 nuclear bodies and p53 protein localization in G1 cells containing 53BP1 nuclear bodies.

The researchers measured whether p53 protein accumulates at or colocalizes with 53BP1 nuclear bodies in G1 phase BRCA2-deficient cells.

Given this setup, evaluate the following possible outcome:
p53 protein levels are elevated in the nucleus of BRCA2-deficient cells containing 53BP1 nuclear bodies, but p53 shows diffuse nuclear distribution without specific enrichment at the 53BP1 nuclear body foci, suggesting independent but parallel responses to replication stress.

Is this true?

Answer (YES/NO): NO